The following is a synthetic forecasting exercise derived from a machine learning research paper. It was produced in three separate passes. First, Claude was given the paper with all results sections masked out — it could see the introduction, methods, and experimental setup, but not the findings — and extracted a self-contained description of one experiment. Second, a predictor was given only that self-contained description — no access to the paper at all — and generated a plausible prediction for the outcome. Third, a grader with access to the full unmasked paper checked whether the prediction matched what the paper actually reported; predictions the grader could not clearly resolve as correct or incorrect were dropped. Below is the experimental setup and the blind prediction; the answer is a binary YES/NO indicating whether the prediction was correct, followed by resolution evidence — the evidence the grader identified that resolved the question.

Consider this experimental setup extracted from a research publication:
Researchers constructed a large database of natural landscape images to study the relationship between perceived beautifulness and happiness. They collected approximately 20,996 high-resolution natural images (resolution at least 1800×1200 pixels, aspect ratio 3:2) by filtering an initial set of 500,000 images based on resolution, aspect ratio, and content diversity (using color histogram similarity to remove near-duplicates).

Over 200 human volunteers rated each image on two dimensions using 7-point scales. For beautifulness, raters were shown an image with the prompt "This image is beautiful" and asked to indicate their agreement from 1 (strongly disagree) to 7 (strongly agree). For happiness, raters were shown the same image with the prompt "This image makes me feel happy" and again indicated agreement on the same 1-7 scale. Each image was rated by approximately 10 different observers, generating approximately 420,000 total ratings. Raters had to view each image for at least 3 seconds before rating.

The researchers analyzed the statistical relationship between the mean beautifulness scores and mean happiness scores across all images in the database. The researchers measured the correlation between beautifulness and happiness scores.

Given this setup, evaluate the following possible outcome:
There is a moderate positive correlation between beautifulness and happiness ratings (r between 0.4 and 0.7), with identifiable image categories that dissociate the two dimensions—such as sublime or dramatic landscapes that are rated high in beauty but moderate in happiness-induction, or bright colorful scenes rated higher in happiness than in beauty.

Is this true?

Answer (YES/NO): NO